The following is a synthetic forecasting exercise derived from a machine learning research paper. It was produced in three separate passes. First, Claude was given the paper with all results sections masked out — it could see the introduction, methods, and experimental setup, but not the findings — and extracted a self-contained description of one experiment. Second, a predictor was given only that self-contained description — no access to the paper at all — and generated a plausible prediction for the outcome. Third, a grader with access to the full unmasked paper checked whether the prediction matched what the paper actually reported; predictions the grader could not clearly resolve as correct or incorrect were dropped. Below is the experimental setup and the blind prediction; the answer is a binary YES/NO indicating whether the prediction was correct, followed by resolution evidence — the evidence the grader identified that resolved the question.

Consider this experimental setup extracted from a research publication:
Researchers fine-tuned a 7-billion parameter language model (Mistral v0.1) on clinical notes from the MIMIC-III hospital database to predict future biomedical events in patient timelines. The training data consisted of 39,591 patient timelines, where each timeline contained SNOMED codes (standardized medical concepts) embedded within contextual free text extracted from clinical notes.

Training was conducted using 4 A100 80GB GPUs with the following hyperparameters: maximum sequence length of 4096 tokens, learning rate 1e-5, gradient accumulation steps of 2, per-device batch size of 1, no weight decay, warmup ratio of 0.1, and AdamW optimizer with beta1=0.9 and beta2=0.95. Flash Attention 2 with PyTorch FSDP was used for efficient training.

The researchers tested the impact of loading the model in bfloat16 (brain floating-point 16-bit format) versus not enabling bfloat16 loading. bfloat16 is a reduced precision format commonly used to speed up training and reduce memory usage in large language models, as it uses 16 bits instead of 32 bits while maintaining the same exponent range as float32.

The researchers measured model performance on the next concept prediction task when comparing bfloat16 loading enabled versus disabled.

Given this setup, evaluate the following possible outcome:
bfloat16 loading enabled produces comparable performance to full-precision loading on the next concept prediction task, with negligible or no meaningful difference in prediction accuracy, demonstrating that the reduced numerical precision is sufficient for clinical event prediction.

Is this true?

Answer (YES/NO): NO